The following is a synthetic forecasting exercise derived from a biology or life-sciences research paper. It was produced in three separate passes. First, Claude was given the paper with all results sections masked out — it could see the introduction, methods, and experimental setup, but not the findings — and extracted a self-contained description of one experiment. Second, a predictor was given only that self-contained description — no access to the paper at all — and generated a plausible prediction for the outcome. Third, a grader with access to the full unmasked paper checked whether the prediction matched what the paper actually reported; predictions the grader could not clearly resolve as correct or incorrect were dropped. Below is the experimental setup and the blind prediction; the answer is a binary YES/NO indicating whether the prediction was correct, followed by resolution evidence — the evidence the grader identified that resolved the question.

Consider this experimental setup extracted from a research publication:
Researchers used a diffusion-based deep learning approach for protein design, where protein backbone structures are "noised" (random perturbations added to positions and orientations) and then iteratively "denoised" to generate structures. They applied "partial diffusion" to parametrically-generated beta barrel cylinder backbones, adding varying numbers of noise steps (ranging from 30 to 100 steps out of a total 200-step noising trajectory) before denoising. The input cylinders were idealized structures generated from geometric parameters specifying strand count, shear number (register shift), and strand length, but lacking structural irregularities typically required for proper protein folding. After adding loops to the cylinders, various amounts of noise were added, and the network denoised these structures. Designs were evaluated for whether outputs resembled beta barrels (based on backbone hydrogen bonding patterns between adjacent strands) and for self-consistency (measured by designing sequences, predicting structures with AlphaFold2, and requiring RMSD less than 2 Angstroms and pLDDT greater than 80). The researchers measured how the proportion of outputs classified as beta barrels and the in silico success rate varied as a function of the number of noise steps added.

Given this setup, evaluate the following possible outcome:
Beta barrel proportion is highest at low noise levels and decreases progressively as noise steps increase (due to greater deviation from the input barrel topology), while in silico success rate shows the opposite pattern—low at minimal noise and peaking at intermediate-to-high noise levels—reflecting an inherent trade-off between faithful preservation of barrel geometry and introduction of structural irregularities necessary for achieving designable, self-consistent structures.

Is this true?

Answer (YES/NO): YES